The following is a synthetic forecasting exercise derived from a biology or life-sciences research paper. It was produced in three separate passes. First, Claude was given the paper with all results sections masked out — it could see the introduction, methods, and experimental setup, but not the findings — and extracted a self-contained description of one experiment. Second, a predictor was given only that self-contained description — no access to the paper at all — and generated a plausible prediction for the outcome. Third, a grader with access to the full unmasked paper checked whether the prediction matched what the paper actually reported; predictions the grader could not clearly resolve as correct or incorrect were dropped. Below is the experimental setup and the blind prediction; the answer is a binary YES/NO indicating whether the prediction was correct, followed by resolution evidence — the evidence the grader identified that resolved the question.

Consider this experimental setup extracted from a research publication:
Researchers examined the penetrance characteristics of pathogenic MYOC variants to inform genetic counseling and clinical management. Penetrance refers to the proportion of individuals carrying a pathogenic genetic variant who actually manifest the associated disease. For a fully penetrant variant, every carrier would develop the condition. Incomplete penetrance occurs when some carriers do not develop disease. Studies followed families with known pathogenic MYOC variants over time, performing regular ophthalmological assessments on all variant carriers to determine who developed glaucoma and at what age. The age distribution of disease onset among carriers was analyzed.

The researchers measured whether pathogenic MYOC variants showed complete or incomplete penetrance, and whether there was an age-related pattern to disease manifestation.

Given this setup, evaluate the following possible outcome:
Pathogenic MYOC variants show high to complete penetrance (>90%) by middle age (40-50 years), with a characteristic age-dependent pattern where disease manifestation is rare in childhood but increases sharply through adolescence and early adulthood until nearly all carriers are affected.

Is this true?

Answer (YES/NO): NO